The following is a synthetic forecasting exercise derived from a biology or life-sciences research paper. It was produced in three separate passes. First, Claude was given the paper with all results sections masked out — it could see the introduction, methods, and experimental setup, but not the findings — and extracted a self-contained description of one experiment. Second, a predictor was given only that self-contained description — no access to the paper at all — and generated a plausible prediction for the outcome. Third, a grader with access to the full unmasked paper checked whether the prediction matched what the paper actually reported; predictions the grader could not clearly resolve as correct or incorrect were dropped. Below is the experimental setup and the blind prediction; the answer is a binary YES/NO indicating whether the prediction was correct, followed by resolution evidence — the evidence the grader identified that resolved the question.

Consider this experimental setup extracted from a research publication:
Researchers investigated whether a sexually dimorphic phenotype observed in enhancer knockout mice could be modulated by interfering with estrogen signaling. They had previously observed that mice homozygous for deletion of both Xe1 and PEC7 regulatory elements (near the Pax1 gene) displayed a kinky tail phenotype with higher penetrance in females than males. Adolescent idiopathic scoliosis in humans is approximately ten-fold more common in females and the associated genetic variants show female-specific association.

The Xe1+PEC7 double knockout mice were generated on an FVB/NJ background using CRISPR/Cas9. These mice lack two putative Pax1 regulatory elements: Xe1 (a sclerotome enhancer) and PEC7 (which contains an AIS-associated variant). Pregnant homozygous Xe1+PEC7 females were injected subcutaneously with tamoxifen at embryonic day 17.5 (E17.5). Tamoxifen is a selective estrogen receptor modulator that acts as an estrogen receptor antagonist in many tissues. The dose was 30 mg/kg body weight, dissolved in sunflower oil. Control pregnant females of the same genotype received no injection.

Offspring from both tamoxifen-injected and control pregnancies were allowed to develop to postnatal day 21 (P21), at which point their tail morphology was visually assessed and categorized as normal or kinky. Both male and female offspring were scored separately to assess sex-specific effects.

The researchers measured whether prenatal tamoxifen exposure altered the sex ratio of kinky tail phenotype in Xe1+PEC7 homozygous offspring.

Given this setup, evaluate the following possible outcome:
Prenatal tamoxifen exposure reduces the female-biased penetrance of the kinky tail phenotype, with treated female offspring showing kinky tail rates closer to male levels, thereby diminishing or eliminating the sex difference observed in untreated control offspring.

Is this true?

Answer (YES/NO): YES